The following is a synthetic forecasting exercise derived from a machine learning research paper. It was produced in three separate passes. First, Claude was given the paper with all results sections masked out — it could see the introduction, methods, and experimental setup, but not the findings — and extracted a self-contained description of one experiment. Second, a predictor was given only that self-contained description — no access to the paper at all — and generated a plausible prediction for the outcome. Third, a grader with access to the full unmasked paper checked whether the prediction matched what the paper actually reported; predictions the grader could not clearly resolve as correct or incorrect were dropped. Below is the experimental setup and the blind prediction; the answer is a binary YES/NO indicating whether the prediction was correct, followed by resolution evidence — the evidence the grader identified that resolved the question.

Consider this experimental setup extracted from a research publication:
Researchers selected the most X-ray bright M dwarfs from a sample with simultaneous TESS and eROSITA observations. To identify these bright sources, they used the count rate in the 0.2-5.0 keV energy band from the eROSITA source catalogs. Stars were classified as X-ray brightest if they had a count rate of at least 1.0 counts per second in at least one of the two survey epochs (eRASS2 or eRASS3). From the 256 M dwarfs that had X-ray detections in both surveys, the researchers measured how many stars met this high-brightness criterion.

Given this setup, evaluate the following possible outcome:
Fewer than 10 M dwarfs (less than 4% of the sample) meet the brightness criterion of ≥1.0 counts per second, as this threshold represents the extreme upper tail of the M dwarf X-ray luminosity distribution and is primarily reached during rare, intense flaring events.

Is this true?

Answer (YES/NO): YES